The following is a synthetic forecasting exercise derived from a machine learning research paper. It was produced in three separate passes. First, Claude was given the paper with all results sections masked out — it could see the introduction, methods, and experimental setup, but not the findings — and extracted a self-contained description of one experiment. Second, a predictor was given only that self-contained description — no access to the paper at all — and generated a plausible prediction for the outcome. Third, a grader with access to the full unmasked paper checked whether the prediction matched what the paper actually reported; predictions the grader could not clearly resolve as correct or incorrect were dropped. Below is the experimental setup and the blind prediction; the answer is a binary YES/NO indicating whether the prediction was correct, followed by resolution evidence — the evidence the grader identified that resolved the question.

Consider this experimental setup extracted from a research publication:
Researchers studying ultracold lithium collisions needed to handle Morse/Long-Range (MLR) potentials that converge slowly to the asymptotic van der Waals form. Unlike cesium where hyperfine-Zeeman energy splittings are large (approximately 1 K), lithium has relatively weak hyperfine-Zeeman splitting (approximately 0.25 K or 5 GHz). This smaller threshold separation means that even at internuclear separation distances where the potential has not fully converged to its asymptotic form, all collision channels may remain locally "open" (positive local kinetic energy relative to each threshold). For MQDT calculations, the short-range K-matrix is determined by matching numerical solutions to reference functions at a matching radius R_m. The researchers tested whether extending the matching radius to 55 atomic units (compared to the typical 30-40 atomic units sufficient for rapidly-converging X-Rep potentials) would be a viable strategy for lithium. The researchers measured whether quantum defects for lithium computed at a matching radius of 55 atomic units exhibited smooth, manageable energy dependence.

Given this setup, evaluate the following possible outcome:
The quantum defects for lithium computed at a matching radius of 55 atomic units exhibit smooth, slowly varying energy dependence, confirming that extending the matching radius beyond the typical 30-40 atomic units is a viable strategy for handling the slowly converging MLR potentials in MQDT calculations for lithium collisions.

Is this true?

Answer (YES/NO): YES